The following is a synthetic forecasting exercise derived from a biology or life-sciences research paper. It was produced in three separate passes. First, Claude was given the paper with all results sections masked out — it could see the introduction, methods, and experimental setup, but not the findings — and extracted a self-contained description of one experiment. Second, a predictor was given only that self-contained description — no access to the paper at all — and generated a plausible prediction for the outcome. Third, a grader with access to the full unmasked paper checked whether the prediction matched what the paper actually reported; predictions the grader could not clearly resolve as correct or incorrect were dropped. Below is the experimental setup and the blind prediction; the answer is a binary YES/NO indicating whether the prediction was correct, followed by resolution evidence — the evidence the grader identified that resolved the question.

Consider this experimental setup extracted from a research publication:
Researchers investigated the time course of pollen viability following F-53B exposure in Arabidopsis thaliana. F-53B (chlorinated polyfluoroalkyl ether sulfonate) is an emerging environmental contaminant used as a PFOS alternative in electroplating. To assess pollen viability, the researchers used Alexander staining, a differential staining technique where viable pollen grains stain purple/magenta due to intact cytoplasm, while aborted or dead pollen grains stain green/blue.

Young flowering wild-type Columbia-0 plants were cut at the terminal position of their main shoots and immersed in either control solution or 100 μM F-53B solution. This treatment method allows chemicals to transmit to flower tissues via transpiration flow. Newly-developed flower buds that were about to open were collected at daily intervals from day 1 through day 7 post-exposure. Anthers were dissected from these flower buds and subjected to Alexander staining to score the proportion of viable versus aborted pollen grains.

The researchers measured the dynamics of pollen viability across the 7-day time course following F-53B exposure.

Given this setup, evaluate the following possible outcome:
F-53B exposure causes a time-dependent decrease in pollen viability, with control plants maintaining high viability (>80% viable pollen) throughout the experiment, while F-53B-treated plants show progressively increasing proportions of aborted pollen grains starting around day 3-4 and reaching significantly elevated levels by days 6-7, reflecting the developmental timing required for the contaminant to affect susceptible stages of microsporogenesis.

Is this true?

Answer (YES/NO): YES